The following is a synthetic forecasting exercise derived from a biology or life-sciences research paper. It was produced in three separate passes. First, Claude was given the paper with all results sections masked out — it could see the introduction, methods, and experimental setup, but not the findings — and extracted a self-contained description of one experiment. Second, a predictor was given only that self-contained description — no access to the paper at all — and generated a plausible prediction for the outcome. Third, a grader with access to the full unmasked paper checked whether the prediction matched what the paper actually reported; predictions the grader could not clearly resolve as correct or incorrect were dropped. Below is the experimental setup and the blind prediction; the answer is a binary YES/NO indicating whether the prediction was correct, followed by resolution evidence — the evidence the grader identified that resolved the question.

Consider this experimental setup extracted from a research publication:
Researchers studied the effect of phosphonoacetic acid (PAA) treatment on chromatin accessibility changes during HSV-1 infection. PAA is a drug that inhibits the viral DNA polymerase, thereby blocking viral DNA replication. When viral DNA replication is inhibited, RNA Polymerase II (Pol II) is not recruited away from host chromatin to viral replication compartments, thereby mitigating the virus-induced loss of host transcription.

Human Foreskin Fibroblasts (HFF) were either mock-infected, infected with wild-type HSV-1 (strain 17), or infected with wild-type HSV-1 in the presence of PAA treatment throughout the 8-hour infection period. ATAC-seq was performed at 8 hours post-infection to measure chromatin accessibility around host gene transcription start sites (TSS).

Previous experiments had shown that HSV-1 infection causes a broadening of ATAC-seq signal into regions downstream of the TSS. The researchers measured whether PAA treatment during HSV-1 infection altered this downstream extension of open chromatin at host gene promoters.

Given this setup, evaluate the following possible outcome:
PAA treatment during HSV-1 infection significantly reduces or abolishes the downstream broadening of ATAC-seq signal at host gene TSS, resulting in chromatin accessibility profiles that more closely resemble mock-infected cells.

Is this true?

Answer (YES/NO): YES